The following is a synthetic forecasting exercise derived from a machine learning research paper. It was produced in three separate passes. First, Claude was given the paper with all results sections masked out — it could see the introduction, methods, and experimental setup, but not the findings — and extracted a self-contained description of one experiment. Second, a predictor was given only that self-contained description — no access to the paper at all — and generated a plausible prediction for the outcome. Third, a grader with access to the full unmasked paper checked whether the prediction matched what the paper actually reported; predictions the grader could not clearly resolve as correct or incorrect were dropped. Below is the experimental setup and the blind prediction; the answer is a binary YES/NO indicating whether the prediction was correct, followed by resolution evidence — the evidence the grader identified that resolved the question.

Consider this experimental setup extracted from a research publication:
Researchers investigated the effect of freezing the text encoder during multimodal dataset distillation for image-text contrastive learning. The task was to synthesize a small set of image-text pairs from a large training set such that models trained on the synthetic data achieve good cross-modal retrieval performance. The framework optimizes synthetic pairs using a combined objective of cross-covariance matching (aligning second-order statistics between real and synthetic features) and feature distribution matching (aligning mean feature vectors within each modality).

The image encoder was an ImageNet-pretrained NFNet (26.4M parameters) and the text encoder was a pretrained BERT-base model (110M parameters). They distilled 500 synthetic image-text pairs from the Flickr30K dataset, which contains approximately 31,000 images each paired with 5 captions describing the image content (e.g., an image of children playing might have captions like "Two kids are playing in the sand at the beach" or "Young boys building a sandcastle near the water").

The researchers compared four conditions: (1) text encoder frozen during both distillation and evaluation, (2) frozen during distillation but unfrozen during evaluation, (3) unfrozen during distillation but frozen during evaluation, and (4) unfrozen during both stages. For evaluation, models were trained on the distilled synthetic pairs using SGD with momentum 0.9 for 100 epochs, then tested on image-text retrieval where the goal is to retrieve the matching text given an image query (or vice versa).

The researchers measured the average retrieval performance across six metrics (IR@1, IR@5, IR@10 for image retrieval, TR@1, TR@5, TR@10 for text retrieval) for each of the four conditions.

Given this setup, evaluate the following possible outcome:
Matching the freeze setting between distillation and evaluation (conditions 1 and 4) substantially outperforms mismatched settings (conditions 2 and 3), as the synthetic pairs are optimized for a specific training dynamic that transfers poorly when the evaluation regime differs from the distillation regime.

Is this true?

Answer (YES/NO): NO